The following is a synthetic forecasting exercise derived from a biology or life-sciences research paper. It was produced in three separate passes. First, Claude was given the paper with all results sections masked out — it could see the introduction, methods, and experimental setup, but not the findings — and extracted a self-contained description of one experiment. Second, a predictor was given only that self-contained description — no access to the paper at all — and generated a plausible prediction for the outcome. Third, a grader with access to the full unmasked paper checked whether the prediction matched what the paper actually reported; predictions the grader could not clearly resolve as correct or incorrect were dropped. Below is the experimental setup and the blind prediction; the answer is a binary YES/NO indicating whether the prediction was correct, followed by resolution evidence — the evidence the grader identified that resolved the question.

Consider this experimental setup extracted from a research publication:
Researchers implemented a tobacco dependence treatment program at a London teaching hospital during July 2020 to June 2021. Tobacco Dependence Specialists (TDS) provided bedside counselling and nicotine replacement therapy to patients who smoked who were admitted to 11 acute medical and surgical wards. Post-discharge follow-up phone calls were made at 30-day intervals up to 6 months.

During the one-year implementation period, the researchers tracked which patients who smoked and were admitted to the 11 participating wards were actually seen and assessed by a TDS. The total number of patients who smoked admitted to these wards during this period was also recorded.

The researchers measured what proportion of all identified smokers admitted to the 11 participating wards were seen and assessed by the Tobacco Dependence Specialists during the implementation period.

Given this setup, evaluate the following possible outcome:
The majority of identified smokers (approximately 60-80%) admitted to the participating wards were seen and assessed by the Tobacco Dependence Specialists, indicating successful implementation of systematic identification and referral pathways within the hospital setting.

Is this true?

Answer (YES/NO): NO